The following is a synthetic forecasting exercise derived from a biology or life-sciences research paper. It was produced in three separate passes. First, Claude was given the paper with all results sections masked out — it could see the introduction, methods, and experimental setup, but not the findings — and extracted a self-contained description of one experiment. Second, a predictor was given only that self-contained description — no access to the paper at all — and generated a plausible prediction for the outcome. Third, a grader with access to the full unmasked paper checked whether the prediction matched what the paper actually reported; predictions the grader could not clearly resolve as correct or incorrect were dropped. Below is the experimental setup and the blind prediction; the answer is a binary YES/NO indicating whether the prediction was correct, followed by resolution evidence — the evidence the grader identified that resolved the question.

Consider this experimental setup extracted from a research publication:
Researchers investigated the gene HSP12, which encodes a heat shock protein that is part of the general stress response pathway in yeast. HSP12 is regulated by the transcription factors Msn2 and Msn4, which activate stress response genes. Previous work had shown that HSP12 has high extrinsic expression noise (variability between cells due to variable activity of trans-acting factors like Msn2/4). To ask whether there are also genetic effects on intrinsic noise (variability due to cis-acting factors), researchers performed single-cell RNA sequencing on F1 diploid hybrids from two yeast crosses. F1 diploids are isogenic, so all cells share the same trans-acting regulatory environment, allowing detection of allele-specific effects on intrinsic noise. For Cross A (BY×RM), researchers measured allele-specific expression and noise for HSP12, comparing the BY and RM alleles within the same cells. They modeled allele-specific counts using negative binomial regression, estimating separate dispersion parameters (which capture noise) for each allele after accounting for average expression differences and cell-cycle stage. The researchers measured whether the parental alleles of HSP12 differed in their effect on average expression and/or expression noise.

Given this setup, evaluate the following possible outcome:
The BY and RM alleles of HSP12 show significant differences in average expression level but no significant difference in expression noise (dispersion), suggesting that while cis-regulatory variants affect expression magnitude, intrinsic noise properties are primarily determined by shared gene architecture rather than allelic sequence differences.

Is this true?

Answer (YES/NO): NO